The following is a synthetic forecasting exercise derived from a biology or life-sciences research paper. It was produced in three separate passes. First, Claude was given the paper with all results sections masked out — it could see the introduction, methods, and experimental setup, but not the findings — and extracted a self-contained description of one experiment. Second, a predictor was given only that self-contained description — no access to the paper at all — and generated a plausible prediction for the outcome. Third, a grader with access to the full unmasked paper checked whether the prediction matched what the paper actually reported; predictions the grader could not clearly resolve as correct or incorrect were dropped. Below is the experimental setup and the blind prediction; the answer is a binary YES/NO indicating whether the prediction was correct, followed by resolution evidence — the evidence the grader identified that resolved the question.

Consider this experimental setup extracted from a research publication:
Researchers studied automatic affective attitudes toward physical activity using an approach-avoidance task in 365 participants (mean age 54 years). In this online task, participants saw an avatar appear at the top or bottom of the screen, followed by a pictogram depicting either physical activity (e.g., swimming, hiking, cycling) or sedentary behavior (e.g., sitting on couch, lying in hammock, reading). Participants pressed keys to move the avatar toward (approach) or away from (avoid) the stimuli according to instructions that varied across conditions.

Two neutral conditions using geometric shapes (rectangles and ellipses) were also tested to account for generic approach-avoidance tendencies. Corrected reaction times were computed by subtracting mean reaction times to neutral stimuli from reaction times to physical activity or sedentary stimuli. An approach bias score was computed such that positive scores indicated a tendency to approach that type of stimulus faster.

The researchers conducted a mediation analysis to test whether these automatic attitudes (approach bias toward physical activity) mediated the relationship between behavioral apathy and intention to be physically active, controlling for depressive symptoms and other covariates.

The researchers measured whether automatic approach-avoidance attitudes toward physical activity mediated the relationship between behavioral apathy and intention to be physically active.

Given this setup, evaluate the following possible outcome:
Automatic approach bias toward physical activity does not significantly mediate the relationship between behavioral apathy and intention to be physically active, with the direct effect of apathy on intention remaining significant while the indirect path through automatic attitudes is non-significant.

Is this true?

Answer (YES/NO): YES